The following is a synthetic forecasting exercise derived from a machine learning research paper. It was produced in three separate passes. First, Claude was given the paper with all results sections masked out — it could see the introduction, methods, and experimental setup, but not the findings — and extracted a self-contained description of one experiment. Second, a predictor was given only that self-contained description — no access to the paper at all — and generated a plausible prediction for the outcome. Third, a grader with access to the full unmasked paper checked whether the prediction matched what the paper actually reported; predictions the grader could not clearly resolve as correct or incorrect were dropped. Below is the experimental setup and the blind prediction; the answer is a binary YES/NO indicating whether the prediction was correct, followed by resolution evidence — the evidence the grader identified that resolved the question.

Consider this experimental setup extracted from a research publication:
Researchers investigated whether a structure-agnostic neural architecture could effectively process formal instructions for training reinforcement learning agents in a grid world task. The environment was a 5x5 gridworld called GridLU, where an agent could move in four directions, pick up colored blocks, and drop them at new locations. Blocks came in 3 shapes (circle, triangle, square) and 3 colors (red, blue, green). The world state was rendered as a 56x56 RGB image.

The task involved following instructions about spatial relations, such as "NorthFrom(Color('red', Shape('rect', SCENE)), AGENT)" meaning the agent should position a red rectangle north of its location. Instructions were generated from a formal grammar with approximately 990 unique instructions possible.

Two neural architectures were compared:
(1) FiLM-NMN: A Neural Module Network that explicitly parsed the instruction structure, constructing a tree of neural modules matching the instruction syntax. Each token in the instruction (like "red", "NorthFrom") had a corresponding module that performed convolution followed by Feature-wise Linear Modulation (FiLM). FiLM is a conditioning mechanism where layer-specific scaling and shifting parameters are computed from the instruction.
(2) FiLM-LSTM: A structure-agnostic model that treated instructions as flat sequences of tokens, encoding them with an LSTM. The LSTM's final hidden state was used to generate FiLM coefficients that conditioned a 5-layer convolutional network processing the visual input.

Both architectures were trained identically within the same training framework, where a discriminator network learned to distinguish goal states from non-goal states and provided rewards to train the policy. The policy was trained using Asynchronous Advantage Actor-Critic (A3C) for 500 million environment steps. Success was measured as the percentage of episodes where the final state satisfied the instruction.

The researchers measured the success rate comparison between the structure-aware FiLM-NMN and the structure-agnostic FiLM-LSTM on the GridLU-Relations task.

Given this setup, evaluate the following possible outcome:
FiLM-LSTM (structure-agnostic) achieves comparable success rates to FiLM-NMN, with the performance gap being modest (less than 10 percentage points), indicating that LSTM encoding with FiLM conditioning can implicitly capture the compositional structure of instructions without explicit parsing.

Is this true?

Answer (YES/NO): YES